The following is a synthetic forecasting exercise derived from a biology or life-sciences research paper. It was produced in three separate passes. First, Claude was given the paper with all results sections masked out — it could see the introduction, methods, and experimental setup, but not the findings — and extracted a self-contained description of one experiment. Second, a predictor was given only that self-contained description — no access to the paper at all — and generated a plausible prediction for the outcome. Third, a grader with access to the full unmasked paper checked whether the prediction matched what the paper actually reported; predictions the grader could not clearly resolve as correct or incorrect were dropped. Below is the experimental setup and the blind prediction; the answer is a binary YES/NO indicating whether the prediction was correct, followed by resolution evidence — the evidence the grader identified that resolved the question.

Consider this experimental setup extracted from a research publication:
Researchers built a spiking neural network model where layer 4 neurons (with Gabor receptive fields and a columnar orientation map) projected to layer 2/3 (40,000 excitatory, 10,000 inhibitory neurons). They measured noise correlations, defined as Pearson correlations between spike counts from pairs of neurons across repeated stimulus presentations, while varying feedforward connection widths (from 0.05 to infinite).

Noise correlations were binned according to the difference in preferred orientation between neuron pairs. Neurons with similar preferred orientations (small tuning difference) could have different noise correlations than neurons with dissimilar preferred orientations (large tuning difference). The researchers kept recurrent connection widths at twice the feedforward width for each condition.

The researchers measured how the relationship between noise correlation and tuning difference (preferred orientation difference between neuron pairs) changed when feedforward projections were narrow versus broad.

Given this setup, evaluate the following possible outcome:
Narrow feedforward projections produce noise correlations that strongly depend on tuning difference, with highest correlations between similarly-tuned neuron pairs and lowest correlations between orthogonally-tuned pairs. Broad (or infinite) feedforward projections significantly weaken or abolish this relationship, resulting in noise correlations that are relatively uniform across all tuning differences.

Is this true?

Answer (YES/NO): YES